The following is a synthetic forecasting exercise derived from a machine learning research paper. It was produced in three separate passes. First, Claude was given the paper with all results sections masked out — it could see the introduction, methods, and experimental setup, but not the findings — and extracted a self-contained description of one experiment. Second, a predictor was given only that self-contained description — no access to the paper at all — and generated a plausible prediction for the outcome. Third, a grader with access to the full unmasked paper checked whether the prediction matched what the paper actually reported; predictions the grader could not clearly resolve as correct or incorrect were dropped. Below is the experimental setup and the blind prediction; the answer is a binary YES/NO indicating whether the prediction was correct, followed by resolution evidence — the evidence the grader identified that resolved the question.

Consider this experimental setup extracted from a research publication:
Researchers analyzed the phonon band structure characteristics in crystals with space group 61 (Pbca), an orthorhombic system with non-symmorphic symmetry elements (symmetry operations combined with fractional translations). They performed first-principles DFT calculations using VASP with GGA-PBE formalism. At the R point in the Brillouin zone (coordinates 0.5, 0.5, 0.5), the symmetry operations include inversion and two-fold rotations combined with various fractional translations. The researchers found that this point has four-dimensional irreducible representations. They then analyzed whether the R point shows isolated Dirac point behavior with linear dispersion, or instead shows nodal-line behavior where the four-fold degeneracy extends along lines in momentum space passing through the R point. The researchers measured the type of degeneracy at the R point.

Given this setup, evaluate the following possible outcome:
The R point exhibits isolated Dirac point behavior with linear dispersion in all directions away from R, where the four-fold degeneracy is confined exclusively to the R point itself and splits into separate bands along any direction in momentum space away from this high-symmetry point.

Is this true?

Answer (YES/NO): NO